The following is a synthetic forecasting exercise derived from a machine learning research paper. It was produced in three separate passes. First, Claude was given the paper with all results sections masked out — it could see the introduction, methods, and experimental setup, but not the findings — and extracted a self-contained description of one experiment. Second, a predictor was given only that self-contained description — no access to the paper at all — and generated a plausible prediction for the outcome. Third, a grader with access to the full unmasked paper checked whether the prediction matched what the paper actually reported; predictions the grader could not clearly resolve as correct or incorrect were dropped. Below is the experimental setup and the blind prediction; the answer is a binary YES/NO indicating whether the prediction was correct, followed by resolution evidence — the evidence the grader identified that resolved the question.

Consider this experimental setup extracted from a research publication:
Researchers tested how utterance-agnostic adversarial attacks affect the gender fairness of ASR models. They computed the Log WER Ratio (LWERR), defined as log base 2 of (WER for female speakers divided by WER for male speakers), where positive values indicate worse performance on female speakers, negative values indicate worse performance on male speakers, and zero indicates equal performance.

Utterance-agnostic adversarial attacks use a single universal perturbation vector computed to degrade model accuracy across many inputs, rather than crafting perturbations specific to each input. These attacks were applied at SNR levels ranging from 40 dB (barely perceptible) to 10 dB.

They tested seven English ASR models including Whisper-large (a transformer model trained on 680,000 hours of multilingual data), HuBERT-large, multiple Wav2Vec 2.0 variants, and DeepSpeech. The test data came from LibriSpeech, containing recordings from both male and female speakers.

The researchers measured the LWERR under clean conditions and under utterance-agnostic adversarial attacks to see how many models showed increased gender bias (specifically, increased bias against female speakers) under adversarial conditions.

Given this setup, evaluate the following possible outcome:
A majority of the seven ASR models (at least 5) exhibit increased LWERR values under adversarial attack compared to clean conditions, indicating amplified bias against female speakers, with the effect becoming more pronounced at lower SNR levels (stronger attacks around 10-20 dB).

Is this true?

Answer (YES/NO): NO